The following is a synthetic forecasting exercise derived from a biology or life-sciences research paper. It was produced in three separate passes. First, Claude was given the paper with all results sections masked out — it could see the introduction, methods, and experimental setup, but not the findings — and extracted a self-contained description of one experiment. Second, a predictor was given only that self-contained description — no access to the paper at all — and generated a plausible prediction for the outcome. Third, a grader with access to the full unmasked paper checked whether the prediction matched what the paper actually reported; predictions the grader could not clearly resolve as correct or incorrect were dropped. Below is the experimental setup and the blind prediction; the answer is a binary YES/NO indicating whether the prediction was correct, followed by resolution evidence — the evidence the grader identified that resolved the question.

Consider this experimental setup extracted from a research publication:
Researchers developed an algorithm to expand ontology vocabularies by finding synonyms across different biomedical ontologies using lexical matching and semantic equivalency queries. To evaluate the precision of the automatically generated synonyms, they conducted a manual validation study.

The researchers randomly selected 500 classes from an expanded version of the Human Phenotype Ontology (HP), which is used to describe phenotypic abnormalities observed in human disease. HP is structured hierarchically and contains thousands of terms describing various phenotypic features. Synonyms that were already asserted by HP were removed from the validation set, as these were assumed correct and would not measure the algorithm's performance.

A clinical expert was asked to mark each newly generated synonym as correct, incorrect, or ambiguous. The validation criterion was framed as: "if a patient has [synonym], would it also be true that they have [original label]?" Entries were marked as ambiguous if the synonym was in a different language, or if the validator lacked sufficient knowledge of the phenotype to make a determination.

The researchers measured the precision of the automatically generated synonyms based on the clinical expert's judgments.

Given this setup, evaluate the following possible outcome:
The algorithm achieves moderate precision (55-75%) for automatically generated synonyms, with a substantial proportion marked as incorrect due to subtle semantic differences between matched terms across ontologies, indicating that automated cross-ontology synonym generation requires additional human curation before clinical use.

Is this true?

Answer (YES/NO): NO